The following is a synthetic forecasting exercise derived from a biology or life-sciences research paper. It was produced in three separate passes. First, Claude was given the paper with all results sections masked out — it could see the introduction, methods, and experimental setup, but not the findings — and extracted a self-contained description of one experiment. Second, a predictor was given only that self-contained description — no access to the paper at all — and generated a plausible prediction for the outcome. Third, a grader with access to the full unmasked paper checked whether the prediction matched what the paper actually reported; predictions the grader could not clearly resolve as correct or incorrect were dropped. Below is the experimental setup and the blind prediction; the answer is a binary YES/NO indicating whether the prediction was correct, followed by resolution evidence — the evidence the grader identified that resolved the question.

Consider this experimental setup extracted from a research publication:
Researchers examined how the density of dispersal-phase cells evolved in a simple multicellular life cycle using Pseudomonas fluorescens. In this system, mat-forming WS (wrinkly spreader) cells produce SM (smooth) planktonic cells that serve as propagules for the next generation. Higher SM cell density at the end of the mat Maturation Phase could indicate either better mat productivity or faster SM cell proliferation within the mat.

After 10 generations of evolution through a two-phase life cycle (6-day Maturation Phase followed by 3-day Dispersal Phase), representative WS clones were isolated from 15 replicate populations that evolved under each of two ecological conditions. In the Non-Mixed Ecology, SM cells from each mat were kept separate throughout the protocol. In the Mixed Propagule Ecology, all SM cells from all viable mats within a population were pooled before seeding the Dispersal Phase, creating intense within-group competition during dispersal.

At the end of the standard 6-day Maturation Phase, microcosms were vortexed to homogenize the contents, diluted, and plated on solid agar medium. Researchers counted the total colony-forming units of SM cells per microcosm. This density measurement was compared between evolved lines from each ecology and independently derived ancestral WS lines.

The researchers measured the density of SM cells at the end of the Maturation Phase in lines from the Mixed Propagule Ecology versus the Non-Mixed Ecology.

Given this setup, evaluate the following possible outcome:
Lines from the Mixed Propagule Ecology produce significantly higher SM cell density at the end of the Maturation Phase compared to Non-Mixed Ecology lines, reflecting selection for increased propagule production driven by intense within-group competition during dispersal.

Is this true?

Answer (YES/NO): NO